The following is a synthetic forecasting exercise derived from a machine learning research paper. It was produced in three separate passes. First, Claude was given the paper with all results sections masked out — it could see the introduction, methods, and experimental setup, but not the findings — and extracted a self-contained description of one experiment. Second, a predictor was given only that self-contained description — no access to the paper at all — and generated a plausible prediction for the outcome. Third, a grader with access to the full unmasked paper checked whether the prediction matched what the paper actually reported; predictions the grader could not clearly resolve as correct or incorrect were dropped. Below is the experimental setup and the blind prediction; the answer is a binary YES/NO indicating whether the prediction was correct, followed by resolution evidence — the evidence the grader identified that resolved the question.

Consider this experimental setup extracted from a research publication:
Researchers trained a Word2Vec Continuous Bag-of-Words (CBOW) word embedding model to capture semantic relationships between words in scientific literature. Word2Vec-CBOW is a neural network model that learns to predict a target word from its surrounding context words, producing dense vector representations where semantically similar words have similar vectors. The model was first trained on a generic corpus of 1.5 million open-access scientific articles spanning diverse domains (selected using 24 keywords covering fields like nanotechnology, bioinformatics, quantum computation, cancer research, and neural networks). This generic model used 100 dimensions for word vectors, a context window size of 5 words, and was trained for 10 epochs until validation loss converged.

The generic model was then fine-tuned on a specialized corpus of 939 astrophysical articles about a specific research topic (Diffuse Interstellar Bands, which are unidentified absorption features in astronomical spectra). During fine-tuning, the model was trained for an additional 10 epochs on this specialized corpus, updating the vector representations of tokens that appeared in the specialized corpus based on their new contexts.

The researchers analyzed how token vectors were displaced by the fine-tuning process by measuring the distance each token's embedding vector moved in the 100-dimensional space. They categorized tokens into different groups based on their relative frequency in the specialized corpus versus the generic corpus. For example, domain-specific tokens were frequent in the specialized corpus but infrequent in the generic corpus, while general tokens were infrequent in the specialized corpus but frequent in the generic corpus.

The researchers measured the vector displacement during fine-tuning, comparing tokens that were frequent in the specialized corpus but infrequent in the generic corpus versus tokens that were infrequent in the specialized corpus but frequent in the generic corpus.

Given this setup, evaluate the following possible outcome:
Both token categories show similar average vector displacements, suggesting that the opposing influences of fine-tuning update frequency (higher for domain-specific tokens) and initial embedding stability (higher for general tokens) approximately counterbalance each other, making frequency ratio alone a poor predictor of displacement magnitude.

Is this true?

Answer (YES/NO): NO